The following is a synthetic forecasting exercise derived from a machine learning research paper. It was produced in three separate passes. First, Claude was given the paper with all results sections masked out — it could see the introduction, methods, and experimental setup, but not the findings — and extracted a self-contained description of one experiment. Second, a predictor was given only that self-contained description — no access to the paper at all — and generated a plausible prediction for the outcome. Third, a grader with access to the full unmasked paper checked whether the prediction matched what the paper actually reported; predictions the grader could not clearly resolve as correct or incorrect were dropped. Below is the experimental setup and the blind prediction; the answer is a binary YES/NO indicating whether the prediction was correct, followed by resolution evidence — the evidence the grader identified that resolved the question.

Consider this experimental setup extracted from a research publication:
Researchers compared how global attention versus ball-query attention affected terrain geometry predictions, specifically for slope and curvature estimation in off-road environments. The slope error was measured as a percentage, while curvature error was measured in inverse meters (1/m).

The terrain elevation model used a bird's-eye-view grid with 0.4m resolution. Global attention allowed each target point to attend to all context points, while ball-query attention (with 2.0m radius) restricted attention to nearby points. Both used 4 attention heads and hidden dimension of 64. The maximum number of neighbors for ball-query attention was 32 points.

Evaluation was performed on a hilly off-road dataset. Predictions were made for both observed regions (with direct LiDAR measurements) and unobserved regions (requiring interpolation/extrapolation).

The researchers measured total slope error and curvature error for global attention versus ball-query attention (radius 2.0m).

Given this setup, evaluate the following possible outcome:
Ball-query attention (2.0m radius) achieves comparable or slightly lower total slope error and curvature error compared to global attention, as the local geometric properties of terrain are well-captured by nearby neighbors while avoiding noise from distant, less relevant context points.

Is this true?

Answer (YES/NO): YES